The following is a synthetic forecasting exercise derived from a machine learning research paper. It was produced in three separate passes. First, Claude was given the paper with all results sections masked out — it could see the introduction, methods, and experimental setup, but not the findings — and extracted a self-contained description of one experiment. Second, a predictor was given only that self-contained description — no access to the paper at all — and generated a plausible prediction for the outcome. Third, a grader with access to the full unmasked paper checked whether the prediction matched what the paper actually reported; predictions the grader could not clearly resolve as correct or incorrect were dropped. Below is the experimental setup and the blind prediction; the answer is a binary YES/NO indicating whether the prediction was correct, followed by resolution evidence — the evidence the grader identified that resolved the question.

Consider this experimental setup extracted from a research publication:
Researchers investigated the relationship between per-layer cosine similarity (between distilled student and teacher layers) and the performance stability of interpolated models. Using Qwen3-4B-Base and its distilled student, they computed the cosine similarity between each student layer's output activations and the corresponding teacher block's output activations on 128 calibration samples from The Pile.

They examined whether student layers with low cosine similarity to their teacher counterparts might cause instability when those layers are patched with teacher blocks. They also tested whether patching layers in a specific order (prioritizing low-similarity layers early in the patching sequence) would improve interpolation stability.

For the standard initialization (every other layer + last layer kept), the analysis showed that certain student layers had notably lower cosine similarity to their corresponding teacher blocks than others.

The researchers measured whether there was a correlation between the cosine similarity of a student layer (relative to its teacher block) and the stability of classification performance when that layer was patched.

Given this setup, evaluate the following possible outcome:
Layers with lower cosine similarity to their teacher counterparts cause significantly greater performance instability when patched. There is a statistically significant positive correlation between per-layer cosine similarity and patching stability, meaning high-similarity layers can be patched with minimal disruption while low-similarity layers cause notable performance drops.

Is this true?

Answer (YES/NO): NO